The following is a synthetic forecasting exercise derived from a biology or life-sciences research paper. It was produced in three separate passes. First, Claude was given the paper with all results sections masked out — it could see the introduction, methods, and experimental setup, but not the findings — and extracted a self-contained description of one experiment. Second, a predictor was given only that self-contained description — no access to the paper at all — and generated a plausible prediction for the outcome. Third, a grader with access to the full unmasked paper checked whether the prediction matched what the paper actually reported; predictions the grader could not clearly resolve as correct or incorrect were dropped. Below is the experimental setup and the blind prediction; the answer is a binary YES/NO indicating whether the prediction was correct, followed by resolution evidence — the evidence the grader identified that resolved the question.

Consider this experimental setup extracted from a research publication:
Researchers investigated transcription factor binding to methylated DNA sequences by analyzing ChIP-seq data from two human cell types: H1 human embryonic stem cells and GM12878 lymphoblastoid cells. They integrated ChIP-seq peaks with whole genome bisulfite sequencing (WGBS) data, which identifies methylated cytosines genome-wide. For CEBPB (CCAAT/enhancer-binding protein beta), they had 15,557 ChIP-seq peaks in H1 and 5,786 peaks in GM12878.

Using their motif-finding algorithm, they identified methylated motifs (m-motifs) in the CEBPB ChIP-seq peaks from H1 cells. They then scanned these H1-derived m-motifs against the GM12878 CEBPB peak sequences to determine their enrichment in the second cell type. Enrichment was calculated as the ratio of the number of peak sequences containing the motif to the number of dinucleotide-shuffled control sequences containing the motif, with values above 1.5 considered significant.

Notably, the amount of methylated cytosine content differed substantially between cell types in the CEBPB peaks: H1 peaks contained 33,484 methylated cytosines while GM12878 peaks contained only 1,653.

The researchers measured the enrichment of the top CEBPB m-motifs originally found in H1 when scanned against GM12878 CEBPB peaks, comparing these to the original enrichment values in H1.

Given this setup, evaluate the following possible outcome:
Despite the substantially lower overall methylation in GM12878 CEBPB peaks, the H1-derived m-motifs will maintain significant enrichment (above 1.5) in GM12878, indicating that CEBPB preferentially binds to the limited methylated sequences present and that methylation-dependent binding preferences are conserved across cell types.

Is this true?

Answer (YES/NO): YES